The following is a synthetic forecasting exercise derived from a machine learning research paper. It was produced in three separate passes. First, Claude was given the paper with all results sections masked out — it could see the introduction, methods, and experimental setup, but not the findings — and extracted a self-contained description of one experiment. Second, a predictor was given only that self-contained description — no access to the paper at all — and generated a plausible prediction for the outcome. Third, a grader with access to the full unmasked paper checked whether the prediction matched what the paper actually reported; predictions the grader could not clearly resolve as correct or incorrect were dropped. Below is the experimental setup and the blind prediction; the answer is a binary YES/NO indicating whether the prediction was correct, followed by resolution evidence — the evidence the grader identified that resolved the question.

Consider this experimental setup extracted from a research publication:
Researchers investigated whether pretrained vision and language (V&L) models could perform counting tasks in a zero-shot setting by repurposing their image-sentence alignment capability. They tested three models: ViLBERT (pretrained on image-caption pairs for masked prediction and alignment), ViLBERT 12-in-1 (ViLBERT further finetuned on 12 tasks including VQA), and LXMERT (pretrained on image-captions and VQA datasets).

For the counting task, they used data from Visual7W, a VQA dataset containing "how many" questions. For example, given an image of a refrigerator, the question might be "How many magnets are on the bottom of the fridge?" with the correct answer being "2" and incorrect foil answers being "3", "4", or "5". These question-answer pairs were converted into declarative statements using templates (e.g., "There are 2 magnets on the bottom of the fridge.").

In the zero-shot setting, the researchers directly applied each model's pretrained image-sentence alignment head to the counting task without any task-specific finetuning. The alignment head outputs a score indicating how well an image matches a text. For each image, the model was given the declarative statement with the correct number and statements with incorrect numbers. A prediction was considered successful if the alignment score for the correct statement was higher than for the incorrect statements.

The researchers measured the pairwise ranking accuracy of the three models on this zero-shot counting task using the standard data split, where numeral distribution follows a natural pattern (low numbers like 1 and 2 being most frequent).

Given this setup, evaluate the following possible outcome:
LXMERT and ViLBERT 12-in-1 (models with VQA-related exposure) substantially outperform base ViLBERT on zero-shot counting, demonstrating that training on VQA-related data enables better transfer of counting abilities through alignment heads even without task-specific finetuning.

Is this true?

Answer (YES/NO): NO